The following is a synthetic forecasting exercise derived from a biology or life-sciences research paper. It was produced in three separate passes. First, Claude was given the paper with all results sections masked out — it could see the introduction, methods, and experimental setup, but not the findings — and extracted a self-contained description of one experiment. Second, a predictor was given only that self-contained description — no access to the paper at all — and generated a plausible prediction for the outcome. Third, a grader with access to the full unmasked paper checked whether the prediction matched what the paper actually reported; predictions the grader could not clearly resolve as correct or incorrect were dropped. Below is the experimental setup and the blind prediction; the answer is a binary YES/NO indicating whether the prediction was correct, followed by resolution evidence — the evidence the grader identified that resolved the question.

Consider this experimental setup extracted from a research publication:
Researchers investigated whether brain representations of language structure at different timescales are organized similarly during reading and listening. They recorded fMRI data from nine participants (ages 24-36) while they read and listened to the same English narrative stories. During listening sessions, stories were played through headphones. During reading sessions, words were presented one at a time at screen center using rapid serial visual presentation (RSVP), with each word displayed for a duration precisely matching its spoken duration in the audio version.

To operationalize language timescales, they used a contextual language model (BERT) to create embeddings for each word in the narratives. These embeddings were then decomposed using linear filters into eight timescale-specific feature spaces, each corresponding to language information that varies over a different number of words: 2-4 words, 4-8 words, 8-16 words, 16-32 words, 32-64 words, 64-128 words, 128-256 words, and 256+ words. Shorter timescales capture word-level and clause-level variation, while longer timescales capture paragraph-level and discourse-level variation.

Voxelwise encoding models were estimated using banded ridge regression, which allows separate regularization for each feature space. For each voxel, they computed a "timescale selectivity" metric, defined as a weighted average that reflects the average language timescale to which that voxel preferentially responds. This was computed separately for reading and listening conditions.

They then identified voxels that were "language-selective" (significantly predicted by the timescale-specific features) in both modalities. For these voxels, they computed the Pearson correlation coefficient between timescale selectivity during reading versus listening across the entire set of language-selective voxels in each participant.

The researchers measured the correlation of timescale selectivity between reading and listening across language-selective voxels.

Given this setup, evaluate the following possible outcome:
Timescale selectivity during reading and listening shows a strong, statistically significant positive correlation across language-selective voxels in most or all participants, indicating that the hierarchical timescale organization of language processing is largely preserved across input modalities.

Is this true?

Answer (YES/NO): YES